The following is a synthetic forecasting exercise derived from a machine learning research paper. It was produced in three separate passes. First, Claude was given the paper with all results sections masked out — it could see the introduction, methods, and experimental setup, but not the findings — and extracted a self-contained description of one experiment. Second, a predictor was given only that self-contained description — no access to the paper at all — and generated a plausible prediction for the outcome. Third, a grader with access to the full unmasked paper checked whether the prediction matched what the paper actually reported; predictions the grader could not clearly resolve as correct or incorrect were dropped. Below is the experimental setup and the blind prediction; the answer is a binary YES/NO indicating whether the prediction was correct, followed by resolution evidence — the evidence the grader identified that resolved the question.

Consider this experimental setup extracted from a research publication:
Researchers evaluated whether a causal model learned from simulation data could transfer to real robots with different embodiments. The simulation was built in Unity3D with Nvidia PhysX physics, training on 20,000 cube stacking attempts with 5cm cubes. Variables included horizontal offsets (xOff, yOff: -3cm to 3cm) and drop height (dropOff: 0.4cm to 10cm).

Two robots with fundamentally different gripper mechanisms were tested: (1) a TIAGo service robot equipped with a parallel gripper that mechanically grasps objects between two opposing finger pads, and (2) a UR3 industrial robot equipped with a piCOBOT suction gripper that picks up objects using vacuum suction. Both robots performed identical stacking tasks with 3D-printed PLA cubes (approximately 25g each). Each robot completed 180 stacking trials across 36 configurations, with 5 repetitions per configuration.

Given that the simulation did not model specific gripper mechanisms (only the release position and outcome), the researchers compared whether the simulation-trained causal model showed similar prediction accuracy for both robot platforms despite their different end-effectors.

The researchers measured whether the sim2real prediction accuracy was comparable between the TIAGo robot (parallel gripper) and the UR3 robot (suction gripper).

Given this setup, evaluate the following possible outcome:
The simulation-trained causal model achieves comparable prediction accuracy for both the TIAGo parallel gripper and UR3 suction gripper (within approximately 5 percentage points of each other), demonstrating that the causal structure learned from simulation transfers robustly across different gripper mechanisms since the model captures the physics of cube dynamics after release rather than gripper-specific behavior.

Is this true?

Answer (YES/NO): YES